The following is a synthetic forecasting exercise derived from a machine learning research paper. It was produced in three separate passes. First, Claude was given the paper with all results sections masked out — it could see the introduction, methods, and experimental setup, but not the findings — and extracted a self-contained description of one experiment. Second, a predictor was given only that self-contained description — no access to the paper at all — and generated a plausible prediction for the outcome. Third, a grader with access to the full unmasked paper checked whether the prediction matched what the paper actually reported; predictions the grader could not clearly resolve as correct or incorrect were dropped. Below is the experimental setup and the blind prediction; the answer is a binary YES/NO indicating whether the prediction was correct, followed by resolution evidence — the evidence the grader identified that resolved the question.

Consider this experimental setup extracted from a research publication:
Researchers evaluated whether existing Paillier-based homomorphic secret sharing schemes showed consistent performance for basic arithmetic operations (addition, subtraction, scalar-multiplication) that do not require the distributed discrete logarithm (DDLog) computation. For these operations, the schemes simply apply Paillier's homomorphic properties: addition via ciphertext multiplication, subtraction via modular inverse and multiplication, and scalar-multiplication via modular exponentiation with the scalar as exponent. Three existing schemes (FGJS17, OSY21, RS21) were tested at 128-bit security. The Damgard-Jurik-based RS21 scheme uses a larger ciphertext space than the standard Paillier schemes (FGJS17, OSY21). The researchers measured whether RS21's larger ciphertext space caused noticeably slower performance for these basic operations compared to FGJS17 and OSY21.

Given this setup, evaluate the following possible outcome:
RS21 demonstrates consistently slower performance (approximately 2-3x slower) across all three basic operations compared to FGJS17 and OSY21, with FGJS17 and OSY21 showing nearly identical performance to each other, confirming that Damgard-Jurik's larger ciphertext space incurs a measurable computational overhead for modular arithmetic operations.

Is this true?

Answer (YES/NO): NO